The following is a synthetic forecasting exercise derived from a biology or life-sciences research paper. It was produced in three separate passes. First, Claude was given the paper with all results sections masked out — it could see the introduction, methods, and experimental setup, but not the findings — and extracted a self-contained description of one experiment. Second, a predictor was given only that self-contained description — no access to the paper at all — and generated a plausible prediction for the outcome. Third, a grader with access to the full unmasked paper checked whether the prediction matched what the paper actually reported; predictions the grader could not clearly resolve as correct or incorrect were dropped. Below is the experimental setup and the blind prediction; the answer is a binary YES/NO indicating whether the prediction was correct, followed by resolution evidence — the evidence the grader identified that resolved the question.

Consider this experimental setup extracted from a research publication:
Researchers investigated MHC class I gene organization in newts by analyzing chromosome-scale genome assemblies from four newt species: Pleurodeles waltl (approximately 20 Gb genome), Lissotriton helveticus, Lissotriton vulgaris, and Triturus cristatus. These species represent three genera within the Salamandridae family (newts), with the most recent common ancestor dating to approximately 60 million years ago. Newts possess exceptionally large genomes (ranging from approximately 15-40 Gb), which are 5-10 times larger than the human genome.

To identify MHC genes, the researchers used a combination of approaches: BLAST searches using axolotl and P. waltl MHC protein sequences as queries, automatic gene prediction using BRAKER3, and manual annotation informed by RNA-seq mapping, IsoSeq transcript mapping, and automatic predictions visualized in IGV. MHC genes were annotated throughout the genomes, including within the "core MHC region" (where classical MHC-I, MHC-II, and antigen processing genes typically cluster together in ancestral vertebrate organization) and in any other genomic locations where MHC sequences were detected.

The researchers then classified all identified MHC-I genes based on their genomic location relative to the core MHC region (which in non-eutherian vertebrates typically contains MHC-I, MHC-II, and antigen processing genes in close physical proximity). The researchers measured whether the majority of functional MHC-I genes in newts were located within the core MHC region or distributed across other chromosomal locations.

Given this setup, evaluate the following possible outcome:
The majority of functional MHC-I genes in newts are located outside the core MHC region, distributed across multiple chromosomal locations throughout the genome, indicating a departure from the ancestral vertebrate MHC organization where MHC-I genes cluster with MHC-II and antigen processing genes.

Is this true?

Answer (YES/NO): NO